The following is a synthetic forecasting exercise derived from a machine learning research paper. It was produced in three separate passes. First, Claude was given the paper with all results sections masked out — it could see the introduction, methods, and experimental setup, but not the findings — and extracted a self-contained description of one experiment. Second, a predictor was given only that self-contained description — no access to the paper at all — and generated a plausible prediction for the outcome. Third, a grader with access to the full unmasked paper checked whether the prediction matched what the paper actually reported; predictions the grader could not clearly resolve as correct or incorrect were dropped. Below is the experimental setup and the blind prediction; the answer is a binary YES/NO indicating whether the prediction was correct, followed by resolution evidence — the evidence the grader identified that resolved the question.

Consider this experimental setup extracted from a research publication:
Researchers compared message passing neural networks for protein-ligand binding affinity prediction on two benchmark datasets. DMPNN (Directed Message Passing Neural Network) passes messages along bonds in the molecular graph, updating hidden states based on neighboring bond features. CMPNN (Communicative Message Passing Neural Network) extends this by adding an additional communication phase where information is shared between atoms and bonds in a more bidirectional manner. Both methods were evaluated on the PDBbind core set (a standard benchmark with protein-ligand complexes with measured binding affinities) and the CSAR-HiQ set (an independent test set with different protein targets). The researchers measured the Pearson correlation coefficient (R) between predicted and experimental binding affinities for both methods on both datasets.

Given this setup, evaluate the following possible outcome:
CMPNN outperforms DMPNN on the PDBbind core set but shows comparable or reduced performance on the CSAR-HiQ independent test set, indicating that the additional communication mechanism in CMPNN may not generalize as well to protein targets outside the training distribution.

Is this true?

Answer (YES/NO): NO